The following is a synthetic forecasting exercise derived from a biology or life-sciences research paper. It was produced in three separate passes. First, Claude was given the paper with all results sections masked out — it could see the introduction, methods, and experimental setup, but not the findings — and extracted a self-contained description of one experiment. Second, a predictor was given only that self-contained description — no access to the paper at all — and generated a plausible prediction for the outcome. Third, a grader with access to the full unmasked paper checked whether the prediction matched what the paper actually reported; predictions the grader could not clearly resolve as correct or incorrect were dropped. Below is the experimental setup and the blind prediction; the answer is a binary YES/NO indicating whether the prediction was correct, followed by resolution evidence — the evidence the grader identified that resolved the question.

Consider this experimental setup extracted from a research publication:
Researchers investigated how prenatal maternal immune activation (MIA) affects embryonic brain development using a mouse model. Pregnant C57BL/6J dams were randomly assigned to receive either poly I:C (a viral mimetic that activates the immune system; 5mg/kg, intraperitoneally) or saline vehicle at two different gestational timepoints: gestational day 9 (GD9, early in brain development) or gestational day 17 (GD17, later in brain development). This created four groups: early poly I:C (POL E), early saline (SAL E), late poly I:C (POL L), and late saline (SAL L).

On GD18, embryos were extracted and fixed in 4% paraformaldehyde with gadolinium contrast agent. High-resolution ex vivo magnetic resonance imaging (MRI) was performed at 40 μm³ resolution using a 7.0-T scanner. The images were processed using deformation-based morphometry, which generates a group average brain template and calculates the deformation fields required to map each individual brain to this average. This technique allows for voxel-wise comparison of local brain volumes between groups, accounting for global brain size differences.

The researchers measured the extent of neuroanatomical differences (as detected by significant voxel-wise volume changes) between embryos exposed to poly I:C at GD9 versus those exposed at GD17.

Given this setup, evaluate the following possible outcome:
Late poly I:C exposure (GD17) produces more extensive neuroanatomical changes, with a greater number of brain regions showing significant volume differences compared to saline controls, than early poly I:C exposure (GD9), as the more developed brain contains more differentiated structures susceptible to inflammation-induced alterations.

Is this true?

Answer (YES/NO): YES